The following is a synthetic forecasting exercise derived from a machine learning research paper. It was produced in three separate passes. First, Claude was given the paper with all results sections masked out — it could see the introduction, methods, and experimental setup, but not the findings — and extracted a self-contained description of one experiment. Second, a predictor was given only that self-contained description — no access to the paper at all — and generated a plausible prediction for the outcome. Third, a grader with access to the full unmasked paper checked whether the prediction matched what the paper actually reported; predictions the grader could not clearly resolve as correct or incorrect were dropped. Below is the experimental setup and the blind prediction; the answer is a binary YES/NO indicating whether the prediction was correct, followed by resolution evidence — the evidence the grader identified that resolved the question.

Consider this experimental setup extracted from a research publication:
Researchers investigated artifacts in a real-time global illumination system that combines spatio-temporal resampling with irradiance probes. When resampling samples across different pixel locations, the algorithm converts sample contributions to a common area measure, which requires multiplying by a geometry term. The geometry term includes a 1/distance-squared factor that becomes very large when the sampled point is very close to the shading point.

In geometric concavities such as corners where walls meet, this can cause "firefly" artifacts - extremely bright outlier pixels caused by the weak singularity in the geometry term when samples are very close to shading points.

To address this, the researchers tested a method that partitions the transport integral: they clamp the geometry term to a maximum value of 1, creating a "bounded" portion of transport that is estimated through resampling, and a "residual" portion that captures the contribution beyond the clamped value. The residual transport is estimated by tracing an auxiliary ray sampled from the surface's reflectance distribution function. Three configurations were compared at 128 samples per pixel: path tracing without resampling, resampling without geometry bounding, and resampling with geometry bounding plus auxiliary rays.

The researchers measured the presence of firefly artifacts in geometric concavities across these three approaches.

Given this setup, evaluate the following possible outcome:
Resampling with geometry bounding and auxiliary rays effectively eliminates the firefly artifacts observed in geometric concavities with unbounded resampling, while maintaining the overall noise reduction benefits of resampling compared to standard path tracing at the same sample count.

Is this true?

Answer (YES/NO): YES